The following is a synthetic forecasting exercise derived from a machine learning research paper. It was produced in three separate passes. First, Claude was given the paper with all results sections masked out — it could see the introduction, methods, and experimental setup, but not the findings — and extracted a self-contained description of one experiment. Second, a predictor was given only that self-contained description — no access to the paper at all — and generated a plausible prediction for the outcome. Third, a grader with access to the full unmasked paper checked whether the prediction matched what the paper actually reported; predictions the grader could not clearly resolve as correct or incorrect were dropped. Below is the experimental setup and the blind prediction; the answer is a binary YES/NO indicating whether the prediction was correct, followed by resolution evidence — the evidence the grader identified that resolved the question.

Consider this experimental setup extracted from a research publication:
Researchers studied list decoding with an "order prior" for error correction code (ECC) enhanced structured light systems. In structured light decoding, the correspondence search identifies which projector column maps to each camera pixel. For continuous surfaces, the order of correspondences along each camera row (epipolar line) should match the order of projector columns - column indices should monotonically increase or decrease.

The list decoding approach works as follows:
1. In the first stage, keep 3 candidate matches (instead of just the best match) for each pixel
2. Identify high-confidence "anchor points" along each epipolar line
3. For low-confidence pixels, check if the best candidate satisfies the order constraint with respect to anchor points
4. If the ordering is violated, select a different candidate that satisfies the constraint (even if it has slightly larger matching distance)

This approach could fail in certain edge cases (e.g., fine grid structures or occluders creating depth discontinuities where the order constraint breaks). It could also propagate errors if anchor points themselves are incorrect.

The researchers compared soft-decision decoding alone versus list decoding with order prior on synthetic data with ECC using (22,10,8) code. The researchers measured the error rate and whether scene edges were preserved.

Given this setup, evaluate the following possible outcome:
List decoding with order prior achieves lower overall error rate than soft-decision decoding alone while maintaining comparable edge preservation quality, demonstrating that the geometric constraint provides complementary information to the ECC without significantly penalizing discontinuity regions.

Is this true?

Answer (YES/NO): YES